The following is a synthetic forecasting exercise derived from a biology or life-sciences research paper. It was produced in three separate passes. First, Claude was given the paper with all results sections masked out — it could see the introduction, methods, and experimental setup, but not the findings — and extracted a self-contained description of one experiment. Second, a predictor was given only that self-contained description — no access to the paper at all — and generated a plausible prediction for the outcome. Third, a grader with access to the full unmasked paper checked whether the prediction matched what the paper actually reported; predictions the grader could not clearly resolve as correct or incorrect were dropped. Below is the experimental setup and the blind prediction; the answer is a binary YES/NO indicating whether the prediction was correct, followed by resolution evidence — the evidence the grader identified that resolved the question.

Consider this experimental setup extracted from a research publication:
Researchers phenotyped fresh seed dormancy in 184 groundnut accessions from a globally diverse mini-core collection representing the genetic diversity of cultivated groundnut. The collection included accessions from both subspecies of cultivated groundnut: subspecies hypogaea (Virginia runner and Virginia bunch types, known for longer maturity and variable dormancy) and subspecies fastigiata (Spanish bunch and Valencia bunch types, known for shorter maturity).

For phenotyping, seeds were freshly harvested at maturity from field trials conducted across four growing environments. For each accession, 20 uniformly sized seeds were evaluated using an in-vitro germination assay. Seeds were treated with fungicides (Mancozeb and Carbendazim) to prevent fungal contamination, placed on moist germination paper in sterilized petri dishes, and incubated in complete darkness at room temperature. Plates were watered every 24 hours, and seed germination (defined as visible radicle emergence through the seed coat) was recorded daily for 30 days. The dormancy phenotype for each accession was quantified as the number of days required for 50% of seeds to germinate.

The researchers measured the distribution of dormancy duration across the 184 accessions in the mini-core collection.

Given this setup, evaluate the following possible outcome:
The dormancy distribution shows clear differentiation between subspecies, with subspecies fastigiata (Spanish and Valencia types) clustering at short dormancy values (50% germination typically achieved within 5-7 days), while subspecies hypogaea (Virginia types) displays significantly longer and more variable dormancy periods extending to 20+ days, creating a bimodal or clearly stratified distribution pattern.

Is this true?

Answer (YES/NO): NO